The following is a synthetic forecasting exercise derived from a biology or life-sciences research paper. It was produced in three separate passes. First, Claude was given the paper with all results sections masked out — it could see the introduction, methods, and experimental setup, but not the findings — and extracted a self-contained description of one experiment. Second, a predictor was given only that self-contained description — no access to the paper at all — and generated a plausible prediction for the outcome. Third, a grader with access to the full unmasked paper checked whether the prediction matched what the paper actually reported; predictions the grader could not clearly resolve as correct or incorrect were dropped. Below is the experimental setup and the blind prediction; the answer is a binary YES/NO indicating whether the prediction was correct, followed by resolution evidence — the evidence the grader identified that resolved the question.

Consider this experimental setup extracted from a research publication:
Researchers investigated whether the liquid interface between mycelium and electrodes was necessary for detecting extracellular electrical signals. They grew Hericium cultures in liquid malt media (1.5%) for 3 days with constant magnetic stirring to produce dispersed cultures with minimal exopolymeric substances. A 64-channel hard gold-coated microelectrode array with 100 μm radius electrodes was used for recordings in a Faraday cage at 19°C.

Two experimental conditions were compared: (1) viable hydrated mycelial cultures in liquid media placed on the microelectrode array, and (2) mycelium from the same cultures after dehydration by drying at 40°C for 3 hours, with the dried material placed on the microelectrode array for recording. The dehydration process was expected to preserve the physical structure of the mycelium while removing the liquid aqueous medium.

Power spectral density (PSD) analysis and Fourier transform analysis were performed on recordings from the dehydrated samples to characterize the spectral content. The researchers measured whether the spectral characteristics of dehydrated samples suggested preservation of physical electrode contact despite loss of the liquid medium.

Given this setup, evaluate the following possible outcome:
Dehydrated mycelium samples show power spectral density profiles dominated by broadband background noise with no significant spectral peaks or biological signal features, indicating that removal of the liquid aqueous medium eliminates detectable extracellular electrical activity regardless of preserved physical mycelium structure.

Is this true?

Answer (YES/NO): NO